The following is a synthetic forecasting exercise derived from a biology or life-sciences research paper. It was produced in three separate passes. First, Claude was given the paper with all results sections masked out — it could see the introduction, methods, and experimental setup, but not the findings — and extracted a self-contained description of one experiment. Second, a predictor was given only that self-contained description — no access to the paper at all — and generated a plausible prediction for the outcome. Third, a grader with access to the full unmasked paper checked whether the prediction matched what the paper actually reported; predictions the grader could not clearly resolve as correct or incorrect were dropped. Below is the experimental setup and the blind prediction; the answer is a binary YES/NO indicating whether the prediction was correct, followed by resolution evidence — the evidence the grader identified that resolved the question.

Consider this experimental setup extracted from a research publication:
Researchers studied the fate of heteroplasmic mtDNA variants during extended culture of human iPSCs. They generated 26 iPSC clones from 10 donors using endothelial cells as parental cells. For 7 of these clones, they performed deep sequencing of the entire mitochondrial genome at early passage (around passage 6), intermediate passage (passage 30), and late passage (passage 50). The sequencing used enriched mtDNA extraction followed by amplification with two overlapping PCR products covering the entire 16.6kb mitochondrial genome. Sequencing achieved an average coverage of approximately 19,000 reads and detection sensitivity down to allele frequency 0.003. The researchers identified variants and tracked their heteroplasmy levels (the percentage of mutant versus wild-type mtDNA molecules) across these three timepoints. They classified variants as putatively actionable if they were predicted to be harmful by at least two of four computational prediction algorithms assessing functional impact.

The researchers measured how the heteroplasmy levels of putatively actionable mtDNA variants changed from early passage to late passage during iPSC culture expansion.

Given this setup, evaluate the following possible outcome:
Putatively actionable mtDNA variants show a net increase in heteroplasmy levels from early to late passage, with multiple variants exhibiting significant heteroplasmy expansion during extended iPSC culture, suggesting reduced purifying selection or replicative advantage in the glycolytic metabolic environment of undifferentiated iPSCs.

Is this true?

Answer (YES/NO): NO